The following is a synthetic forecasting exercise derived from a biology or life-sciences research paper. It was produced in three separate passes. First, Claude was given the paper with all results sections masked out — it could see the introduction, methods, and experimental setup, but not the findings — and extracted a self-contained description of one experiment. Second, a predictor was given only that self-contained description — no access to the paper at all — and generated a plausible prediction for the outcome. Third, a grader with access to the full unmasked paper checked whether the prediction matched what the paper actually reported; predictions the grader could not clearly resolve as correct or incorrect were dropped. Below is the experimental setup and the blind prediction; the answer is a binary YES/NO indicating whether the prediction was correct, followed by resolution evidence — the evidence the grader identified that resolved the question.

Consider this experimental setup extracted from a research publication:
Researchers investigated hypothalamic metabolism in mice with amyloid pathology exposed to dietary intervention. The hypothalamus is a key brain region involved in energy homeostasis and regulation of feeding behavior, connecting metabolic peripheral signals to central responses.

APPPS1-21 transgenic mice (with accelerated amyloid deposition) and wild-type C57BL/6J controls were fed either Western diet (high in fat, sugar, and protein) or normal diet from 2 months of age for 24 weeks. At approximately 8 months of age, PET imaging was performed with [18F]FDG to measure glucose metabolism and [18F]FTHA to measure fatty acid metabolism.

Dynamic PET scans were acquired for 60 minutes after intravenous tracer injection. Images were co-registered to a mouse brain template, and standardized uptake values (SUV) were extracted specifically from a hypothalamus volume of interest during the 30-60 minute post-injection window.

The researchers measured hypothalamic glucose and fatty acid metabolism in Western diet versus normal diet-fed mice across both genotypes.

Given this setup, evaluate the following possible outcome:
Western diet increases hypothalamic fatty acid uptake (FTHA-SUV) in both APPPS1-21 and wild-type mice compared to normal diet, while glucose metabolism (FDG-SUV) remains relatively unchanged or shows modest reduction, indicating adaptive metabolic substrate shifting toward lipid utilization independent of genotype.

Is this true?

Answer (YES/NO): NO